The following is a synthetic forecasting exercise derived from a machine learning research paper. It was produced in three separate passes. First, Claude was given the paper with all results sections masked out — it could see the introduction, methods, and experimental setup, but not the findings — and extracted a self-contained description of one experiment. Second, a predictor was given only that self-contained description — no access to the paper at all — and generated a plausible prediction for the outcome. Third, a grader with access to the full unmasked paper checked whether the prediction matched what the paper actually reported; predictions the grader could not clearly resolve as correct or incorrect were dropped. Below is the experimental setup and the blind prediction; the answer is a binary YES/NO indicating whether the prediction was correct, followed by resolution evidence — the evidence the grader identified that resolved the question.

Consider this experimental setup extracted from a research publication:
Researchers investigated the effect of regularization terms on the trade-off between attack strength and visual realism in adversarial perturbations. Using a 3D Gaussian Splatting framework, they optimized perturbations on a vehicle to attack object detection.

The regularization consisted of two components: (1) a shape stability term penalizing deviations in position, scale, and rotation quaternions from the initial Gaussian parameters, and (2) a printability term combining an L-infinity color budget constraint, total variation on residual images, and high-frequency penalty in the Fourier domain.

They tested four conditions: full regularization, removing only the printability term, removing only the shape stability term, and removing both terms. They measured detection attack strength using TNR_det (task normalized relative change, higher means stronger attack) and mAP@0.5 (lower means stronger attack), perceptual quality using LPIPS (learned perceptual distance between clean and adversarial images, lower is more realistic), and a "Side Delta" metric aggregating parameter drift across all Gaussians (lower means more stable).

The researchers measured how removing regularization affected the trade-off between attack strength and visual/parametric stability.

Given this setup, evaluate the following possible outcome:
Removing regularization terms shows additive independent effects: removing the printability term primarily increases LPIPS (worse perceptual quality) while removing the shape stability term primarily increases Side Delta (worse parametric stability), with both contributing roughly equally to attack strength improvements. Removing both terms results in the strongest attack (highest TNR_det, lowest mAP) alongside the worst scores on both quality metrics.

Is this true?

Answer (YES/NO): NO